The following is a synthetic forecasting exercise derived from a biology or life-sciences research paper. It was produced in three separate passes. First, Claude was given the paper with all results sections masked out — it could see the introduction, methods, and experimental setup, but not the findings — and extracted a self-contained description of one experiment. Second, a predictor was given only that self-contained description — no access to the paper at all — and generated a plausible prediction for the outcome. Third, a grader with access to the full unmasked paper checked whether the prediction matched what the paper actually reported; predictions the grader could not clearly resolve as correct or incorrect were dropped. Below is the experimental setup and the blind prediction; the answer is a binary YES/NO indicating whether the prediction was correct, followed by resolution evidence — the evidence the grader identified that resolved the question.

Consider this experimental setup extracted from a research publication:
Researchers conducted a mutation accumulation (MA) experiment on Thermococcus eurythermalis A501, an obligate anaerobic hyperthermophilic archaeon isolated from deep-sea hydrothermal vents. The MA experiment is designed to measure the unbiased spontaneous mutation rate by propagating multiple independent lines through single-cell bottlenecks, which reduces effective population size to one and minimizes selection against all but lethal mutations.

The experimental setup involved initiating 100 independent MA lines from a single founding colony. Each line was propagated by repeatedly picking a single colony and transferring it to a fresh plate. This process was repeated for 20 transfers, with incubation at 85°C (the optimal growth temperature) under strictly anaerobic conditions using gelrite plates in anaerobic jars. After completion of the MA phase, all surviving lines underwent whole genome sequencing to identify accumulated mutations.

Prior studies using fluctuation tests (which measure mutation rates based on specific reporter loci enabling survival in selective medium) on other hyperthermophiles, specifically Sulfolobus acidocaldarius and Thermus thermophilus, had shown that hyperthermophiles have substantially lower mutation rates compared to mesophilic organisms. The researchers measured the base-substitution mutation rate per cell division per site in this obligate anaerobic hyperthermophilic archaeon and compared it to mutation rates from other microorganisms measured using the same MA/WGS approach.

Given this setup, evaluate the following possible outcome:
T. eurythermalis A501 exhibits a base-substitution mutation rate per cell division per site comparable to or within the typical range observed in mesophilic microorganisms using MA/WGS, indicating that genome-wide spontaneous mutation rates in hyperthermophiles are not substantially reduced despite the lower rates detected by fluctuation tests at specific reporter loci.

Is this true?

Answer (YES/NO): NO